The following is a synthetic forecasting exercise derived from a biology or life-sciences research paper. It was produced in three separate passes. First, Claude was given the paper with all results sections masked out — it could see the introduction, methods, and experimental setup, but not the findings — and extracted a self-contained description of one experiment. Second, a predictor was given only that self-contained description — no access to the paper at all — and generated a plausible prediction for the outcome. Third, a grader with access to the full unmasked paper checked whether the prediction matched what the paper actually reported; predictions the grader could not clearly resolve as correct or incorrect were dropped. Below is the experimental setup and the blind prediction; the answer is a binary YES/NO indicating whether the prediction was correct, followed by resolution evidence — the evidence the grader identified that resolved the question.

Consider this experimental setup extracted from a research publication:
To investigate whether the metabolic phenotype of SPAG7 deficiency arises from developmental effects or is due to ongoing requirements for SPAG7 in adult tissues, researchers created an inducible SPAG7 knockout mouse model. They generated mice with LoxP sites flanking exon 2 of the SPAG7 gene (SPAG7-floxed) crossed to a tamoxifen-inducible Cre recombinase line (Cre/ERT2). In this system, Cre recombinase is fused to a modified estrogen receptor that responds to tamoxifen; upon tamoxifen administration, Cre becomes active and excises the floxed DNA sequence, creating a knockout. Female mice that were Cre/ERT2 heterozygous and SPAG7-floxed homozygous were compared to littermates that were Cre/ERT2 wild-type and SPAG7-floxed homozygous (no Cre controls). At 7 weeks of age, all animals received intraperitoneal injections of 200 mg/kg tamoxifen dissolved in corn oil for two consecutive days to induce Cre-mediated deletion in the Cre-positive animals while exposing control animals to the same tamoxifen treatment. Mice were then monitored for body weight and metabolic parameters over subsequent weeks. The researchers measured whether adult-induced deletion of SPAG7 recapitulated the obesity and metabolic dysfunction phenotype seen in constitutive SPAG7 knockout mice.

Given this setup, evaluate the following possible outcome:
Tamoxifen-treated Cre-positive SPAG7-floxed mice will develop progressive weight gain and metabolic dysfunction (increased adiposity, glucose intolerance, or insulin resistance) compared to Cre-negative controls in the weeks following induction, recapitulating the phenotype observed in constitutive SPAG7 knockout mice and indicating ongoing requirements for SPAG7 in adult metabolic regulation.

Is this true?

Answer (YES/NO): NO